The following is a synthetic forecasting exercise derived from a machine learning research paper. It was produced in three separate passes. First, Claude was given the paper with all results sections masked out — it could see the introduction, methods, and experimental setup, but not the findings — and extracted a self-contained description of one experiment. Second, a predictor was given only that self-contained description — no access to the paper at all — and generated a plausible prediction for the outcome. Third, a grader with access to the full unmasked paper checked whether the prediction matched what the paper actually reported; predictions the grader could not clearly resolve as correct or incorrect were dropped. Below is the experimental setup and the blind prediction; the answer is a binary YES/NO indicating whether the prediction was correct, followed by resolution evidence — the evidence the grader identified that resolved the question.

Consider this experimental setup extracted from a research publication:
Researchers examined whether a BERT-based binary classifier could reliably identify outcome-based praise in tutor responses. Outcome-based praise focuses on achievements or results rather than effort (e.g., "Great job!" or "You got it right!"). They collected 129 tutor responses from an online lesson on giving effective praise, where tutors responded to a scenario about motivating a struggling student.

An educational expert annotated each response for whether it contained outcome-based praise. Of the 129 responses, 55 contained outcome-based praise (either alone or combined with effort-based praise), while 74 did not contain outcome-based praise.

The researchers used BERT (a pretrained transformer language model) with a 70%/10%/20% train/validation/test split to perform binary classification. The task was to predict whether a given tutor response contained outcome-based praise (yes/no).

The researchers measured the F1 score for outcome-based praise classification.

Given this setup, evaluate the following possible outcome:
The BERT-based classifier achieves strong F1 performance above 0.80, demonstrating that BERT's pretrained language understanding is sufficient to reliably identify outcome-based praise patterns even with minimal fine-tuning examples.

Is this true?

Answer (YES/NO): NO